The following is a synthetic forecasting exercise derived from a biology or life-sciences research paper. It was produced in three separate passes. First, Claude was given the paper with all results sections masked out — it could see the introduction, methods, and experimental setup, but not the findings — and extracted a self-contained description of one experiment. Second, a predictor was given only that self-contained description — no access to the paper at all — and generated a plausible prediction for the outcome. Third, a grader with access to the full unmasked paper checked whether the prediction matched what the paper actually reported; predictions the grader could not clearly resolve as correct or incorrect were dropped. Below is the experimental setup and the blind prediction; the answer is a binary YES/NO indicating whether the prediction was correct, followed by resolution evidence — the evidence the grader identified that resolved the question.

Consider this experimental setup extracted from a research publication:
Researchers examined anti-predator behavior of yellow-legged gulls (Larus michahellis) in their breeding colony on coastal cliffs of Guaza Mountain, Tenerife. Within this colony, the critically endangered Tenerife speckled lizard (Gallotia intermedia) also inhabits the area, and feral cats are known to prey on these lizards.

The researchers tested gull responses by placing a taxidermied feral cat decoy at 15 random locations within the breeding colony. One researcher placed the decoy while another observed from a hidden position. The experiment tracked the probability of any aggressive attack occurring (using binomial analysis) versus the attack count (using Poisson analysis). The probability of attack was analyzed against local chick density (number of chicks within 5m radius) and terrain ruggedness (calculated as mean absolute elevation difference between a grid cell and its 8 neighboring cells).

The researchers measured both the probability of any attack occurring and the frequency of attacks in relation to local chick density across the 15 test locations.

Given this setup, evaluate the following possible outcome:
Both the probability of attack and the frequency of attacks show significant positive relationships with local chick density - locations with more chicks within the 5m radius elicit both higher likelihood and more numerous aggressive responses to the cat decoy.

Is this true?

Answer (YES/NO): NO